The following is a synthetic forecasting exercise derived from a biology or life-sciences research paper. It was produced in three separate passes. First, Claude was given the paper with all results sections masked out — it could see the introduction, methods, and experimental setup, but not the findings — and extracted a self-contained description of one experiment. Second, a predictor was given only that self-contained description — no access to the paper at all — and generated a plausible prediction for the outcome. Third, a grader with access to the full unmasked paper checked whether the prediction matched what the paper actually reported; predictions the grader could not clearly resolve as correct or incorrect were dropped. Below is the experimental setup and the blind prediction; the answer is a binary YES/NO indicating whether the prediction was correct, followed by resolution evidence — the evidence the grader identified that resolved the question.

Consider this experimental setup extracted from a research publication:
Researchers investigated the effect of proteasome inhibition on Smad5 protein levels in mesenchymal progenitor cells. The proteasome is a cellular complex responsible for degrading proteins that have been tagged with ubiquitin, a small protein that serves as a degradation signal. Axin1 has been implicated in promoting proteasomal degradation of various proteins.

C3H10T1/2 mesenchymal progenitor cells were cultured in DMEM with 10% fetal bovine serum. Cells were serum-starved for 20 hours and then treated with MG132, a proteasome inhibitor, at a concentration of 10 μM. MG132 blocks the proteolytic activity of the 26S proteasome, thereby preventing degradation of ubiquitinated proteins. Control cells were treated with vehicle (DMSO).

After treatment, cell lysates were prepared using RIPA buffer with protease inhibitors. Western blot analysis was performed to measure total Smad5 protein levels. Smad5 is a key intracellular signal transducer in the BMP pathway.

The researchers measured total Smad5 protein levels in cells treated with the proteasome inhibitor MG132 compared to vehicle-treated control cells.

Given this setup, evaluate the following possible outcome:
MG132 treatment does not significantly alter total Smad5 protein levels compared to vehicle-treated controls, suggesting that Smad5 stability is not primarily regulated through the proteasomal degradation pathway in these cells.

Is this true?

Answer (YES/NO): YES